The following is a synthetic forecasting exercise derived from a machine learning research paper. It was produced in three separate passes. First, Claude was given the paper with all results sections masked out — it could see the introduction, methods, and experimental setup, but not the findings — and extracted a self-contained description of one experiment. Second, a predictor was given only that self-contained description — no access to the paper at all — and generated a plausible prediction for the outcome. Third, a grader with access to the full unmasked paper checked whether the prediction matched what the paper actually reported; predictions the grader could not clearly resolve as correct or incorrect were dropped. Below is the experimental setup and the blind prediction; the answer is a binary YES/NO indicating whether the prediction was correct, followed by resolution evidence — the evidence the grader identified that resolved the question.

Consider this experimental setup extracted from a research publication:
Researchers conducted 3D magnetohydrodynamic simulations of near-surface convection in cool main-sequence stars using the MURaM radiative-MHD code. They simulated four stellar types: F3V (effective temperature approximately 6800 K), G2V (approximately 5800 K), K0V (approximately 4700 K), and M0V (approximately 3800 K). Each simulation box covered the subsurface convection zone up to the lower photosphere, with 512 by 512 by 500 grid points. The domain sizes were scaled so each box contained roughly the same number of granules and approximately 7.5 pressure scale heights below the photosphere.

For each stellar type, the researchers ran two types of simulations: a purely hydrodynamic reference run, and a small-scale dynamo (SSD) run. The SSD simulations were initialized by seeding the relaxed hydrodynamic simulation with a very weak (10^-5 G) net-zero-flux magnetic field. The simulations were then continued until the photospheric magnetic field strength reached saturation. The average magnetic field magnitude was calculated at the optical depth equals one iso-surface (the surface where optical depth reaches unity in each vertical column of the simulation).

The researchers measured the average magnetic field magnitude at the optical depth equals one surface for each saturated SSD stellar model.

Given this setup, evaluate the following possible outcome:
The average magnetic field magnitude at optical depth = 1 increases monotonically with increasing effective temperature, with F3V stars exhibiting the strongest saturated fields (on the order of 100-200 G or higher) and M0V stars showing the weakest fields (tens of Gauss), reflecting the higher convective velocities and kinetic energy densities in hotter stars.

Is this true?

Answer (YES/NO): NO